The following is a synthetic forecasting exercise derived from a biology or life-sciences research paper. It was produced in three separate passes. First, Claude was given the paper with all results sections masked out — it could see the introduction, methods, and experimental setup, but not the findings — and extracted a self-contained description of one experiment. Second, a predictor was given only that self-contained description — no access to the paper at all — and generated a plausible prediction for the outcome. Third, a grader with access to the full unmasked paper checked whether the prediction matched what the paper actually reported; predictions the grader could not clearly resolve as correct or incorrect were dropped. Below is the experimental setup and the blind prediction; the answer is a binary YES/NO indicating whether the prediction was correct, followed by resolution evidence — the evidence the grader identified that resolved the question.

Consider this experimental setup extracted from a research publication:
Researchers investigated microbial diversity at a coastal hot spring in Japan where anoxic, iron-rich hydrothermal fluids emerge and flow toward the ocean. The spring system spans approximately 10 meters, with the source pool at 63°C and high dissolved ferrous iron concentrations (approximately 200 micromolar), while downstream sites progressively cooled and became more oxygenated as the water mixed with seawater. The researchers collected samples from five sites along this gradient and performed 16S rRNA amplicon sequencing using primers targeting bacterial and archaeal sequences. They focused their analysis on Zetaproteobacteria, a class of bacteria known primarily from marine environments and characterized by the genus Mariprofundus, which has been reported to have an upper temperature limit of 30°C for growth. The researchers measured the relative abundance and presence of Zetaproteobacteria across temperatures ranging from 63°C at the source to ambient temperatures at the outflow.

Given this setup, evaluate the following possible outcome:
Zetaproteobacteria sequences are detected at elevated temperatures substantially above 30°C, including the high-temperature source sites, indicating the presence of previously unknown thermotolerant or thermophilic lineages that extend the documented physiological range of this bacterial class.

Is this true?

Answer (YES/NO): YES